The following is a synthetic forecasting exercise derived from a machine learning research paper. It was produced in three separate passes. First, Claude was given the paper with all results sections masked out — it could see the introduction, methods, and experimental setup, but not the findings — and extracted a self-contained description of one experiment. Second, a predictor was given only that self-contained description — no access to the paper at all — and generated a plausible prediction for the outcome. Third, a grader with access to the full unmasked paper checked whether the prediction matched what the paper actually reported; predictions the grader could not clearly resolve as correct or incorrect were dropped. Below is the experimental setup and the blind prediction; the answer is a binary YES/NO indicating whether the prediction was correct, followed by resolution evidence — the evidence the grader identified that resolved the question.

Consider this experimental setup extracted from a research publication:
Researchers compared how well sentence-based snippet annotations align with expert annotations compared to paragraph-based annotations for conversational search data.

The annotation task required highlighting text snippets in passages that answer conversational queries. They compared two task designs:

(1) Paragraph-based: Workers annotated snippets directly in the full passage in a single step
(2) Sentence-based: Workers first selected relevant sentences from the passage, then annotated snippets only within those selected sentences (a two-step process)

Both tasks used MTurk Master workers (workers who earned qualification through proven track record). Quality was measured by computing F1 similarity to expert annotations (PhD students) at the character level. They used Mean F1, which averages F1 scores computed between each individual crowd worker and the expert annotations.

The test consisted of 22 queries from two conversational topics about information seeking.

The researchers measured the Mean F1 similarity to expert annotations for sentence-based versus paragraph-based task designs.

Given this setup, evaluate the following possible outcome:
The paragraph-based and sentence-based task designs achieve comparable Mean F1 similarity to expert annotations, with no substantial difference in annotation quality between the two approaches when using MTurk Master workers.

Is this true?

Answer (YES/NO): NO